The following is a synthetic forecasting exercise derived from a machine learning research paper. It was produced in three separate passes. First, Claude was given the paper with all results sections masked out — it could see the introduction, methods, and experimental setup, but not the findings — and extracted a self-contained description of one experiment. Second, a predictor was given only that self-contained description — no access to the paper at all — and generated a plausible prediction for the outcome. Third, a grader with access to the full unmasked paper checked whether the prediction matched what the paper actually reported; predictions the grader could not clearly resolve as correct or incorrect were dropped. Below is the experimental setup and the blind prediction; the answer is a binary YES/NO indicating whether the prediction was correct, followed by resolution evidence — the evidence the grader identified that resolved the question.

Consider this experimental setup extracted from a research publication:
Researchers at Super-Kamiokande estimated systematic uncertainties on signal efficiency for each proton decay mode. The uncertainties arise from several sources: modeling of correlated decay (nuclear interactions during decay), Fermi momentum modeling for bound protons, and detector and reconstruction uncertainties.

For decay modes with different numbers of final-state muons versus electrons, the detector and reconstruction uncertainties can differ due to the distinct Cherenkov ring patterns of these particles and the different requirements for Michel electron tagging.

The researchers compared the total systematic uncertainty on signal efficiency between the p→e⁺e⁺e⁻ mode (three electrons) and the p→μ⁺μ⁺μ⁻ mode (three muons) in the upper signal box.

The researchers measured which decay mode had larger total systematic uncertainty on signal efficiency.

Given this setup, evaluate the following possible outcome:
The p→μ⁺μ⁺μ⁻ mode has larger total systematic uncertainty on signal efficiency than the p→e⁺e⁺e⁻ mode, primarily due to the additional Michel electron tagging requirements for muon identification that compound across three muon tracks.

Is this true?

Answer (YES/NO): YES